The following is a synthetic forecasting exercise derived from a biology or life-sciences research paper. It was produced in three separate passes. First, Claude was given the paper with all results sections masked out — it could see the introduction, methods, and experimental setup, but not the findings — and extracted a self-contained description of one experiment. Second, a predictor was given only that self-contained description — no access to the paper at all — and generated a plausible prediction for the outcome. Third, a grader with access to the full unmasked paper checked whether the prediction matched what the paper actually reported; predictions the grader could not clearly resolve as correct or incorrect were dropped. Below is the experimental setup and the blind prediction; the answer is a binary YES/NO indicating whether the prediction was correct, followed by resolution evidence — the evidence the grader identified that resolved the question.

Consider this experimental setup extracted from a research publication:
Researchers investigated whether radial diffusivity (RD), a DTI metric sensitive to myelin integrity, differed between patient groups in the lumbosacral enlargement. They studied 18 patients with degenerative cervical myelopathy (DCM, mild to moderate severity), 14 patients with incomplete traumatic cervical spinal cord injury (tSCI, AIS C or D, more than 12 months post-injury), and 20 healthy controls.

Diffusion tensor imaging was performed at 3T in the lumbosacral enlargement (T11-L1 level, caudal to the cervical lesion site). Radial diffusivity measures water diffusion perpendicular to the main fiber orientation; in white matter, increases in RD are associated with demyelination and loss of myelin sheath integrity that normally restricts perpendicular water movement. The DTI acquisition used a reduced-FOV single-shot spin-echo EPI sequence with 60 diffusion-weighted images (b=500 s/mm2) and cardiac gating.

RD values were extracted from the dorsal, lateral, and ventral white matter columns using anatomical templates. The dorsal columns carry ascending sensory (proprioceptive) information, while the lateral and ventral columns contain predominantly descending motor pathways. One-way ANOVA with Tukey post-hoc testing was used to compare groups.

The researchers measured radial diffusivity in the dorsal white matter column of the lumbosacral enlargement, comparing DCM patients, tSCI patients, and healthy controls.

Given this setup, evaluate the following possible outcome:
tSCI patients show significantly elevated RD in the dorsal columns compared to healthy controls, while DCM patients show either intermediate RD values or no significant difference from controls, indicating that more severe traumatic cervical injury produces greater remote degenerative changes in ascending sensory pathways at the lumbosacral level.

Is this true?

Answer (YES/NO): NO